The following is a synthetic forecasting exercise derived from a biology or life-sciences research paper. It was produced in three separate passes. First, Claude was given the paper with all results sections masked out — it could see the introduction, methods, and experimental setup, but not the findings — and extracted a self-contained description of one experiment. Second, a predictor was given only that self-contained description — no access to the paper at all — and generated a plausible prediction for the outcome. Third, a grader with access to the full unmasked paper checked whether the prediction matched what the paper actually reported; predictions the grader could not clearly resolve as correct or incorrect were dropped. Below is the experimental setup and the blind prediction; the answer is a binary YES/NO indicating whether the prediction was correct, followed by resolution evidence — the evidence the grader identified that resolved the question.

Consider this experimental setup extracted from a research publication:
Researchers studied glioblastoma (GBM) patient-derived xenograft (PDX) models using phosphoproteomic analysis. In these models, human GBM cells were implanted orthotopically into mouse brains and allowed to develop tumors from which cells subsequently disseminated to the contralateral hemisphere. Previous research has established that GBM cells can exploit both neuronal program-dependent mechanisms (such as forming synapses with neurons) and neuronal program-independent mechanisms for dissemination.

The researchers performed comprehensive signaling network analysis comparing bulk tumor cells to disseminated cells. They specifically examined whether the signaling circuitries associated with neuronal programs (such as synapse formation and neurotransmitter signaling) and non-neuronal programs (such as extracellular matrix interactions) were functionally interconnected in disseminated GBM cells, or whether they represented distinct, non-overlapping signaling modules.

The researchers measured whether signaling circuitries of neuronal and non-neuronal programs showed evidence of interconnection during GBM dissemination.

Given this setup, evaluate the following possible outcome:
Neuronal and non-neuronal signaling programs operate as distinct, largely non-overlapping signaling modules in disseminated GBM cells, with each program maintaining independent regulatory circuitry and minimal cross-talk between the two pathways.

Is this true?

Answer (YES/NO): NO